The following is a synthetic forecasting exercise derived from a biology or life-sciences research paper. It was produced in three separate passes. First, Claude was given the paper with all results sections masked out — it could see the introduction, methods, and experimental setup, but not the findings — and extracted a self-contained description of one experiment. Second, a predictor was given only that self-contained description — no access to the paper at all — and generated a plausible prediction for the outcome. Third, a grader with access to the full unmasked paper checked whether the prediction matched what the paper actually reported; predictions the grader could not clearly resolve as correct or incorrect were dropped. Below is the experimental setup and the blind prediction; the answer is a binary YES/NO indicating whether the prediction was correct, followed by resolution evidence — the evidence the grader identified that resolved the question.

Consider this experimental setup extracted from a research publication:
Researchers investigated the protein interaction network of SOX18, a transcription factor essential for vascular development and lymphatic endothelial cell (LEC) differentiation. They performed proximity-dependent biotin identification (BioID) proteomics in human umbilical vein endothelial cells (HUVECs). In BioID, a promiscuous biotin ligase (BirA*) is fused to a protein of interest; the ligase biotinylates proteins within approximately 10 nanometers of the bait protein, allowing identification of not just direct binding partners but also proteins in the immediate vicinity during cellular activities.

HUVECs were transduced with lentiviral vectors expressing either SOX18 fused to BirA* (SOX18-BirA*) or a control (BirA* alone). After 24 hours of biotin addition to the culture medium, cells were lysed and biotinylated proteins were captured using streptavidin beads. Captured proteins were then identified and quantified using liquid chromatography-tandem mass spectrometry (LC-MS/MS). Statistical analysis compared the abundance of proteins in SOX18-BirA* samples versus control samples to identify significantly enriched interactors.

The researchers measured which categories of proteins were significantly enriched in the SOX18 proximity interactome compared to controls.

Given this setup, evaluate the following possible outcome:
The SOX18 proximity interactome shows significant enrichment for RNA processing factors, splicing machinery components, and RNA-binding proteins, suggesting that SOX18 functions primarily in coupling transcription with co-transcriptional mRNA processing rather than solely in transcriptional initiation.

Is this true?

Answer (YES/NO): NO